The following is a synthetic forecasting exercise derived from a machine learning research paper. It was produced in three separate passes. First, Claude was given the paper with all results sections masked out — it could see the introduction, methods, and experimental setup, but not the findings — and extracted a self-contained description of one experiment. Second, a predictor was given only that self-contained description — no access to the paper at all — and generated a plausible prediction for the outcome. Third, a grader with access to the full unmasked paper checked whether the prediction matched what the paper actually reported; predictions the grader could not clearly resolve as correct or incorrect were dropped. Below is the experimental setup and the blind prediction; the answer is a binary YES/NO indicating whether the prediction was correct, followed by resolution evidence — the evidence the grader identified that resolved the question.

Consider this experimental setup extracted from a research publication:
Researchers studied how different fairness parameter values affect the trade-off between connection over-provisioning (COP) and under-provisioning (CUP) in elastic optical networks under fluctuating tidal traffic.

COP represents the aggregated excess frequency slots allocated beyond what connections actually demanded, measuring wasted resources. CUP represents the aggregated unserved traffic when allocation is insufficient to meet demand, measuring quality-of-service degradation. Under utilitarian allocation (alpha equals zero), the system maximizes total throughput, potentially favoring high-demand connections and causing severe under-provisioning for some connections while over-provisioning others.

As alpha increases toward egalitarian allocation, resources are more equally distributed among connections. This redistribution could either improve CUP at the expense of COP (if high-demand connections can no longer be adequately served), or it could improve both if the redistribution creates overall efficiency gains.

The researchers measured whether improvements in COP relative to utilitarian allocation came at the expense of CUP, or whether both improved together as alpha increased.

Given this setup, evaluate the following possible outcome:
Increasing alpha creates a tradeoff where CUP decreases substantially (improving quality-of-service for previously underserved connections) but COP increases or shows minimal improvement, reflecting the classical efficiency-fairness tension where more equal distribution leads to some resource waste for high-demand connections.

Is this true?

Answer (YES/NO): NO